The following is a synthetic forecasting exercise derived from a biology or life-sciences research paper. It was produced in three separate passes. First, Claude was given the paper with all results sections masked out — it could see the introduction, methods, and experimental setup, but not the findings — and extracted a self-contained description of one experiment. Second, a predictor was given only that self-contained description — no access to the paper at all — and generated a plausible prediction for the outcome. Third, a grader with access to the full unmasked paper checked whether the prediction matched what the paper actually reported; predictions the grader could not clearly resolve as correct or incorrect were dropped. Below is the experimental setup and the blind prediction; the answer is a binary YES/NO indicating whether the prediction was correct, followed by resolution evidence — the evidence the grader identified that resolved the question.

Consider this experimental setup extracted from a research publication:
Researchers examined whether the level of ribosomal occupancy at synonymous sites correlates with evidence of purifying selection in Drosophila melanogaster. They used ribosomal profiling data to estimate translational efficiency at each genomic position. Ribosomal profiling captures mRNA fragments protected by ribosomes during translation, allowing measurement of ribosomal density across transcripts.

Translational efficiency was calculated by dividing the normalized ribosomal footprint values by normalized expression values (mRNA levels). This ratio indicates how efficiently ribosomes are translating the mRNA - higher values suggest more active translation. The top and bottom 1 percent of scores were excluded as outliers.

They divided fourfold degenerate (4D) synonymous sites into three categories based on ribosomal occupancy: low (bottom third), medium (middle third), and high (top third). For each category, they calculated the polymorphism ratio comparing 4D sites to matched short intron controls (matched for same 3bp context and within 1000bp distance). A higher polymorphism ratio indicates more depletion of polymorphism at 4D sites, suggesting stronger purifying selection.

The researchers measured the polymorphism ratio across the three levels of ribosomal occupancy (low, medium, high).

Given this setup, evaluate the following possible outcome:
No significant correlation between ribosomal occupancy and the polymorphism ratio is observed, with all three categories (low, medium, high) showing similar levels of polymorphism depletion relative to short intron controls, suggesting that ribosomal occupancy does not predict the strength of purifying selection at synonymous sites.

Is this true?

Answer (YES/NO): YES